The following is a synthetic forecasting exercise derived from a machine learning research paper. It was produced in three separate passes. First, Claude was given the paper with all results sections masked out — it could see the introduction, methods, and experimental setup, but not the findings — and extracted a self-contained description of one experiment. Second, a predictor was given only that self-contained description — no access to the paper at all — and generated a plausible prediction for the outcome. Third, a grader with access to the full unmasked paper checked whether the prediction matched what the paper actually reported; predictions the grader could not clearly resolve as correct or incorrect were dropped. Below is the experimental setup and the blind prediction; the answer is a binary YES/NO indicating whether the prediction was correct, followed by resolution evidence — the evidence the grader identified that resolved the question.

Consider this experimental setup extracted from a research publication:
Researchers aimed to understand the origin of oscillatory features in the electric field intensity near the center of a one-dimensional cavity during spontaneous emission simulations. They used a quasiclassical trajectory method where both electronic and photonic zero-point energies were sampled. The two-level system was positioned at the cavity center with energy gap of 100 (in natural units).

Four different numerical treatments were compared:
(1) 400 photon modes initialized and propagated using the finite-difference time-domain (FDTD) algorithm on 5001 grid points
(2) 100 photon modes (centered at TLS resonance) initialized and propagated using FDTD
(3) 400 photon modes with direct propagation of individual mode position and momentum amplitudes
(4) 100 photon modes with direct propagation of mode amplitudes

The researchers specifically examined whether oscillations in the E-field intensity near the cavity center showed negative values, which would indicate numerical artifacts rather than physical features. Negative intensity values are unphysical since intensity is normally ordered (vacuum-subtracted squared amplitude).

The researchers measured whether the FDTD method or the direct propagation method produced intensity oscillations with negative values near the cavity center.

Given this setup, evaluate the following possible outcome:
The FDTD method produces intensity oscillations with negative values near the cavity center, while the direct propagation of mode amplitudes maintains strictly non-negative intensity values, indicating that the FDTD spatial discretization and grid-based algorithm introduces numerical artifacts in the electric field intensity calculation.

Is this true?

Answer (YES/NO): YES